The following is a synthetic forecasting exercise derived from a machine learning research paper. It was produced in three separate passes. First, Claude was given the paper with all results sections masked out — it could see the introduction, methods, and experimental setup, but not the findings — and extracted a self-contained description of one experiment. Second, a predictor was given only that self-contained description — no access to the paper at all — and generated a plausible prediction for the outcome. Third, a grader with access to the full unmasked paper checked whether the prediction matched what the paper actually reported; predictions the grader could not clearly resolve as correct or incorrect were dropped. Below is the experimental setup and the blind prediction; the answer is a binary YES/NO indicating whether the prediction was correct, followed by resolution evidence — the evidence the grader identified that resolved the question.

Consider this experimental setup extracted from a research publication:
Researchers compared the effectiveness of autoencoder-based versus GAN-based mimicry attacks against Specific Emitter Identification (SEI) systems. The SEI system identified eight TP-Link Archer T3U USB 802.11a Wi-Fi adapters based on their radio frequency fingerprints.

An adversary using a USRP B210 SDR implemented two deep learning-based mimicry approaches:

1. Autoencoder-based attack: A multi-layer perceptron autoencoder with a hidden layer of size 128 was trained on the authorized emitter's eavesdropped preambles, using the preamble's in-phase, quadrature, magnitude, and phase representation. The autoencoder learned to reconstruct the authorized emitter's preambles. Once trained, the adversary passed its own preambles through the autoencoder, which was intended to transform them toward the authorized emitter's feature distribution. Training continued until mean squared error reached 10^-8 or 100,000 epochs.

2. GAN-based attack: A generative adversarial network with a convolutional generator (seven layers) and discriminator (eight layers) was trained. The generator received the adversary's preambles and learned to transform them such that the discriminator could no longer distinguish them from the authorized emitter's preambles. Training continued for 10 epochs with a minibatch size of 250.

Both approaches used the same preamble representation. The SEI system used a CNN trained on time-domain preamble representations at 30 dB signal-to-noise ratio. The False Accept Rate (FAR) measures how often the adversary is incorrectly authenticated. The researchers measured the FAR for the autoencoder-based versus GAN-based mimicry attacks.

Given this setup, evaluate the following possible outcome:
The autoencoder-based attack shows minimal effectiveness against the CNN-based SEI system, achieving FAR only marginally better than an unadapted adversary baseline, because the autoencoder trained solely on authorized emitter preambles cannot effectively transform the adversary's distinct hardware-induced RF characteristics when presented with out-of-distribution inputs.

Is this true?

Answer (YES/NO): NO